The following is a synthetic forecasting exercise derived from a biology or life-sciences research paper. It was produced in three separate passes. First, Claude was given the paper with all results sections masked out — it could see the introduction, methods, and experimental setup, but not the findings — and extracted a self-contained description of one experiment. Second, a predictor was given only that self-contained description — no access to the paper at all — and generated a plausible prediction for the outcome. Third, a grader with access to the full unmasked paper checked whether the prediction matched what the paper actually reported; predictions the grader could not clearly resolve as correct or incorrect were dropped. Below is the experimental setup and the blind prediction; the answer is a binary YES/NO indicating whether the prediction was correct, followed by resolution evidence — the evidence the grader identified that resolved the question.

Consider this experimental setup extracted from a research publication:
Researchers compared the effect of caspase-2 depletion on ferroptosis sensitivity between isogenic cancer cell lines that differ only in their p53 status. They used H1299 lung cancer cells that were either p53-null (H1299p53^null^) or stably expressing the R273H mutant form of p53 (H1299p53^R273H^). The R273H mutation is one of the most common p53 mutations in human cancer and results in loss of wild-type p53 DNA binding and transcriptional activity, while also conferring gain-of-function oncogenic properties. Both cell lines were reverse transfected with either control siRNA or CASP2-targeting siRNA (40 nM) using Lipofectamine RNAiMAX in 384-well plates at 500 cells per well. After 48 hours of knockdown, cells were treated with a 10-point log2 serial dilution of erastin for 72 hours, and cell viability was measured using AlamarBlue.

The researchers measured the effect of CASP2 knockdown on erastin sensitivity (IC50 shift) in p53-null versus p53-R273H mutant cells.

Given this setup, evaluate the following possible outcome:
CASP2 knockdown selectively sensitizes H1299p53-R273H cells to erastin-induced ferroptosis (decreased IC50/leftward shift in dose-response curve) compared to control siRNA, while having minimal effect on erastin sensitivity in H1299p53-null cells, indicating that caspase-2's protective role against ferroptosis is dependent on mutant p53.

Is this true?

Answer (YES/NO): NO